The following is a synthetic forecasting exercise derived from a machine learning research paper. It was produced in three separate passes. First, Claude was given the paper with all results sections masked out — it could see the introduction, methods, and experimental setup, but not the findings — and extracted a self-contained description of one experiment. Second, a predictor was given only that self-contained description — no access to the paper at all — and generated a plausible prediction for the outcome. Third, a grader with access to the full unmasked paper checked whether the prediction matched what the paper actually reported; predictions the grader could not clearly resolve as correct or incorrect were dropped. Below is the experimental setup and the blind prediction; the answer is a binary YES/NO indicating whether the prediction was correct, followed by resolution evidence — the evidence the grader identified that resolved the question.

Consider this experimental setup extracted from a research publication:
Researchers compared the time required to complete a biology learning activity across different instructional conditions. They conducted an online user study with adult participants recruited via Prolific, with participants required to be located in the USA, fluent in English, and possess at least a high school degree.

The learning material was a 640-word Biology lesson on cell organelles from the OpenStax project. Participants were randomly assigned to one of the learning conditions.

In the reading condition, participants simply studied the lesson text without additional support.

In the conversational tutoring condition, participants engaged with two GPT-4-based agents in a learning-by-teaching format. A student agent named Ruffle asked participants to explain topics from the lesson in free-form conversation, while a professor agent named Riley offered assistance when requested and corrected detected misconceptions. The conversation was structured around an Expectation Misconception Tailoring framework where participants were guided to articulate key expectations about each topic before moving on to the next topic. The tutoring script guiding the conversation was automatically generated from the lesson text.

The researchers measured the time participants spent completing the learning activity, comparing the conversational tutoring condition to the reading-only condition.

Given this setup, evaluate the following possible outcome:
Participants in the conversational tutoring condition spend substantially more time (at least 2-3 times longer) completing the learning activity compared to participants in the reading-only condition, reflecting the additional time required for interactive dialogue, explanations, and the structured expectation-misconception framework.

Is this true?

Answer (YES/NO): YES